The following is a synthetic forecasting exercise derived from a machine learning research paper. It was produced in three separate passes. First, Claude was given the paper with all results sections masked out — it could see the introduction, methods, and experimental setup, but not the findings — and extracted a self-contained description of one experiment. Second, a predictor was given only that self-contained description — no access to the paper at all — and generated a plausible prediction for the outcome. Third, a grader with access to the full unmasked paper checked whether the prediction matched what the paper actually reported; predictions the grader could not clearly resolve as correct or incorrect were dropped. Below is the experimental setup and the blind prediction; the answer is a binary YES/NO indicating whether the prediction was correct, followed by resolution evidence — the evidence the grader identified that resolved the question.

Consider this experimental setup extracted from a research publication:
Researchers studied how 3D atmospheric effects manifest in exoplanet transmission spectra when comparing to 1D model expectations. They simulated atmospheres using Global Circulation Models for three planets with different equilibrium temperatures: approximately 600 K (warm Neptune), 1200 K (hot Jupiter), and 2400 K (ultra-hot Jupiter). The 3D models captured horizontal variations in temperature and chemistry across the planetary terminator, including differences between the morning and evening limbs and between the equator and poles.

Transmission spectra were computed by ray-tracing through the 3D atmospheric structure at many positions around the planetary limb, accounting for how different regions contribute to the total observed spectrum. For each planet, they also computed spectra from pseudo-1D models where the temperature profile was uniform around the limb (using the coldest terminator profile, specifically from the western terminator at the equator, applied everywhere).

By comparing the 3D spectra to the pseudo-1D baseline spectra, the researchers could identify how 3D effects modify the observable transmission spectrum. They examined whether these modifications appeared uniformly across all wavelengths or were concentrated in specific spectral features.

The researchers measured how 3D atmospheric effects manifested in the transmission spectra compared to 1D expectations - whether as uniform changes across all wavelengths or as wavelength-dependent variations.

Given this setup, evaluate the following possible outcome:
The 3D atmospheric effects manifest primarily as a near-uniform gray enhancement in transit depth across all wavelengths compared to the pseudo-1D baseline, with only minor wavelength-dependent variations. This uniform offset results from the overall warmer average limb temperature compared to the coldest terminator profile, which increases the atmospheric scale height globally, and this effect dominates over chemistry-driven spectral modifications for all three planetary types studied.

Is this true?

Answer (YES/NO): NO